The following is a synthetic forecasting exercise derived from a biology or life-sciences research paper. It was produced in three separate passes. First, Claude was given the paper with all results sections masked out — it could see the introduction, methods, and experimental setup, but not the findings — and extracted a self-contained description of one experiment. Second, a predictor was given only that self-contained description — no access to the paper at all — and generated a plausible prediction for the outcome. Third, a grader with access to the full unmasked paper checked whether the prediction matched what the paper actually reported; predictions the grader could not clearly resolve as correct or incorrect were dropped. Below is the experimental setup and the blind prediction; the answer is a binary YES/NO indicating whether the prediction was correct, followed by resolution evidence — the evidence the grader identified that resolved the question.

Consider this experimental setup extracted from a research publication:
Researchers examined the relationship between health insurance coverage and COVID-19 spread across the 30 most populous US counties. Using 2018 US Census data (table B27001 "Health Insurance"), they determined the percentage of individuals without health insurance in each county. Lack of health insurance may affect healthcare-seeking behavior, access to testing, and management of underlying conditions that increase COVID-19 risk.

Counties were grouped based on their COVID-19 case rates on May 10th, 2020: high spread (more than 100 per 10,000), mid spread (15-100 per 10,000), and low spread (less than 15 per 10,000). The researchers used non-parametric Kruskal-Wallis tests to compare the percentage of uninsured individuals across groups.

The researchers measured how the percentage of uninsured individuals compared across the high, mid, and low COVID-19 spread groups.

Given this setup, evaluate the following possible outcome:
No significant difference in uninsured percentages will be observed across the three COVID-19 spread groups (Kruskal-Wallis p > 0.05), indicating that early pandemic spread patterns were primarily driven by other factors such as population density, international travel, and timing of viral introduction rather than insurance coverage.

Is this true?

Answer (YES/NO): NO